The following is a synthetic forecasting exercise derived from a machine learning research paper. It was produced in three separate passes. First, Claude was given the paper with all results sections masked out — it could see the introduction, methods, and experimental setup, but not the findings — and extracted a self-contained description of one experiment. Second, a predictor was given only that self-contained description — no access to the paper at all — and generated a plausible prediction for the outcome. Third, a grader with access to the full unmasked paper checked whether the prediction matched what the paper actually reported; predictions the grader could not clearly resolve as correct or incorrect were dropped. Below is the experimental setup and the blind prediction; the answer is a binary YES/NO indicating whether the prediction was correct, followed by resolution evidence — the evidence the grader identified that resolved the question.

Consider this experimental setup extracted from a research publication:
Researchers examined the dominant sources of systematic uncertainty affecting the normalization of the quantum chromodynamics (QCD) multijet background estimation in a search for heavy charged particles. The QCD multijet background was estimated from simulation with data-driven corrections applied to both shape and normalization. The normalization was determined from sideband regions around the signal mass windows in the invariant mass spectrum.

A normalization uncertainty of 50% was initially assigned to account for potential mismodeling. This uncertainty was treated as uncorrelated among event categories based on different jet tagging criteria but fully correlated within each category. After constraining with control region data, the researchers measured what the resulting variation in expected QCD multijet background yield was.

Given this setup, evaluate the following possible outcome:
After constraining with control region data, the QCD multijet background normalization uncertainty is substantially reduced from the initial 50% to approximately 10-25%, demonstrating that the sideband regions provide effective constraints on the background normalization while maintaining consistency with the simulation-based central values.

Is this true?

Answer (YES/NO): NO